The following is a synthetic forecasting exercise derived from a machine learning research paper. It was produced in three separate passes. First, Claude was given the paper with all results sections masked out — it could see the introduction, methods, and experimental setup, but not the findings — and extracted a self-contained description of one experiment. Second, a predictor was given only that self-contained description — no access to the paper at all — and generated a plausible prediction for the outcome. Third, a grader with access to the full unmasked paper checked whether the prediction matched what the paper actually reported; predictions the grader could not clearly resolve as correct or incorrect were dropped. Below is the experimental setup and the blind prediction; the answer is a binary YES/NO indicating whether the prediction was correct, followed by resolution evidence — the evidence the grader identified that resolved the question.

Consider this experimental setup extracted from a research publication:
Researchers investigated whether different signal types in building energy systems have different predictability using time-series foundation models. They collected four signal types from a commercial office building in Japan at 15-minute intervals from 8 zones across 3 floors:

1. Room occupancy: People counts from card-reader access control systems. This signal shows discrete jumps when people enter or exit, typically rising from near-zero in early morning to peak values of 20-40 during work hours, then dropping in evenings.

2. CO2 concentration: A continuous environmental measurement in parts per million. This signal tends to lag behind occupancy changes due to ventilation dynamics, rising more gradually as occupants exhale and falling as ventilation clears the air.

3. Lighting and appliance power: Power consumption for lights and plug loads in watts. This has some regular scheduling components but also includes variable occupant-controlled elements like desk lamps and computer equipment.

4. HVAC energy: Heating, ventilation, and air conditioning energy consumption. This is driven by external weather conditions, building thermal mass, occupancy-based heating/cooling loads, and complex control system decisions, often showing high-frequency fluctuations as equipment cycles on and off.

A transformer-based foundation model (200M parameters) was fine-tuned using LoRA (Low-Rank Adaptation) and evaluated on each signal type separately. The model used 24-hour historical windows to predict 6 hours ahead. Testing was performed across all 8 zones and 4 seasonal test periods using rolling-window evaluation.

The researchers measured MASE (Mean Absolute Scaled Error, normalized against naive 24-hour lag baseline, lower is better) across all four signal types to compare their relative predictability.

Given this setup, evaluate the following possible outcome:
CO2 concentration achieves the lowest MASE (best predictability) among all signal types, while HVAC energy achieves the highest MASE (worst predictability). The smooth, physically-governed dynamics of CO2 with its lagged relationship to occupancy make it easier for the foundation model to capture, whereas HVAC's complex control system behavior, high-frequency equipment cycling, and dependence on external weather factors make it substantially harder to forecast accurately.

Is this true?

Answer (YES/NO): YES